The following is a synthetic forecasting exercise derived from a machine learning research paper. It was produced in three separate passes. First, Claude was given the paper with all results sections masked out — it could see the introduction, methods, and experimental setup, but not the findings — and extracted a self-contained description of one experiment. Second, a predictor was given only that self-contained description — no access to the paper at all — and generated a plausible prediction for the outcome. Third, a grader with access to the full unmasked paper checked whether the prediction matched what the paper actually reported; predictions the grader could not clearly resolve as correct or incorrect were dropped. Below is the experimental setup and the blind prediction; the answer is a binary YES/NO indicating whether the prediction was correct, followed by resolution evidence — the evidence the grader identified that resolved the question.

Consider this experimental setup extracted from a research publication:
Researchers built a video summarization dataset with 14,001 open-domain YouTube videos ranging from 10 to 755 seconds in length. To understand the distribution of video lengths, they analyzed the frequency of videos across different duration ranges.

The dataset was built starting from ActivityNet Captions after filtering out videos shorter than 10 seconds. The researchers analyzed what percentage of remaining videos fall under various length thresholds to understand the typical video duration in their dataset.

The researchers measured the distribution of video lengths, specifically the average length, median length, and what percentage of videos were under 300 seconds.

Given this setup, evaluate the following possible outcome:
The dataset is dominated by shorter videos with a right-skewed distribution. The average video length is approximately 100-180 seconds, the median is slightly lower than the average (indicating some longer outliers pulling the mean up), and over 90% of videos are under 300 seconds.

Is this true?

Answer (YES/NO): YES